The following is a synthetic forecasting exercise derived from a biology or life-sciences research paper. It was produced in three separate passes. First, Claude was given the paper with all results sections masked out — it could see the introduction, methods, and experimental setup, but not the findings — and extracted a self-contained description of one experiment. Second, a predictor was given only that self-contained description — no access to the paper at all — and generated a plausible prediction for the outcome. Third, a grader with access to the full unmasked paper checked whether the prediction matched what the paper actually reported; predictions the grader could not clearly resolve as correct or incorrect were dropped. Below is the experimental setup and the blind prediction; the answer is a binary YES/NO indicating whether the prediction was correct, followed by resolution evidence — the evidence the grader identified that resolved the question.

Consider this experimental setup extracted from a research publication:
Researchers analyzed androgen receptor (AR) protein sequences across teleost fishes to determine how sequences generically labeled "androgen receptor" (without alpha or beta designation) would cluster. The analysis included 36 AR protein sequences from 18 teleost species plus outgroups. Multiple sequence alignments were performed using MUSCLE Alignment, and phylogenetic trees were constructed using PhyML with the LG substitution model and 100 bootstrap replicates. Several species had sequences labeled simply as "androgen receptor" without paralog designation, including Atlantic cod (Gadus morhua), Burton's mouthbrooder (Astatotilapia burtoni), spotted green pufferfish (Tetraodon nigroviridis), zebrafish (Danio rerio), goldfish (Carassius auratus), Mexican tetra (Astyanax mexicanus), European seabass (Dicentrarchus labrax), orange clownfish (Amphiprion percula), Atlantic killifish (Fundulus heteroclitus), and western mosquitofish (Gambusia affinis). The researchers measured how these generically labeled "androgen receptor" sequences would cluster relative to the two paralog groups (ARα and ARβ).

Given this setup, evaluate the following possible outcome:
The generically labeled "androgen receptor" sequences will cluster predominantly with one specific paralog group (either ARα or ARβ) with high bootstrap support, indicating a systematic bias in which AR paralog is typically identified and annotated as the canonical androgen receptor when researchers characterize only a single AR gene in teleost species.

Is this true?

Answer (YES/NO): YES